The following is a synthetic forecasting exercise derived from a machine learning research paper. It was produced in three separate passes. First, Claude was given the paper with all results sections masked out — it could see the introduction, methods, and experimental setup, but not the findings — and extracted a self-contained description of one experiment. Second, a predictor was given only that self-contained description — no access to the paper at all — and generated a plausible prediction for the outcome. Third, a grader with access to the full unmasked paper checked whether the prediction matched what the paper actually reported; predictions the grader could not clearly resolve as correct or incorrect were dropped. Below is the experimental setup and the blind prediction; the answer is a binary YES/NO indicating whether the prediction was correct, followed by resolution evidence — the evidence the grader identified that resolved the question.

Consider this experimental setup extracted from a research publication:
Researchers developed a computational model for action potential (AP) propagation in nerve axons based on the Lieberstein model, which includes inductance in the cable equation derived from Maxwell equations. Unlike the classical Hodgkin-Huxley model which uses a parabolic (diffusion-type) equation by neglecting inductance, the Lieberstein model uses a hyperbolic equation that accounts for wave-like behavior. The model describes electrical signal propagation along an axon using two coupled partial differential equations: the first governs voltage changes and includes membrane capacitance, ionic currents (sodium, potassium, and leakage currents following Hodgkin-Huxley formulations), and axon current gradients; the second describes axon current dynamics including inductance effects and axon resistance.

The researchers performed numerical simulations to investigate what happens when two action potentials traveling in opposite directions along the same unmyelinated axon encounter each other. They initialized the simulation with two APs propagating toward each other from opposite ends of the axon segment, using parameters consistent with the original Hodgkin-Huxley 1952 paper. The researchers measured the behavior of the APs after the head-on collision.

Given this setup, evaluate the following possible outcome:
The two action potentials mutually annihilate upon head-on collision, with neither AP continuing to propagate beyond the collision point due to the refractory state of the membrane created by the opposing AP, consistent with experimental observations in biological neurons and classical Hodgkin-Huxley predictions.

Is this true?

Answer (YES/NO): YES